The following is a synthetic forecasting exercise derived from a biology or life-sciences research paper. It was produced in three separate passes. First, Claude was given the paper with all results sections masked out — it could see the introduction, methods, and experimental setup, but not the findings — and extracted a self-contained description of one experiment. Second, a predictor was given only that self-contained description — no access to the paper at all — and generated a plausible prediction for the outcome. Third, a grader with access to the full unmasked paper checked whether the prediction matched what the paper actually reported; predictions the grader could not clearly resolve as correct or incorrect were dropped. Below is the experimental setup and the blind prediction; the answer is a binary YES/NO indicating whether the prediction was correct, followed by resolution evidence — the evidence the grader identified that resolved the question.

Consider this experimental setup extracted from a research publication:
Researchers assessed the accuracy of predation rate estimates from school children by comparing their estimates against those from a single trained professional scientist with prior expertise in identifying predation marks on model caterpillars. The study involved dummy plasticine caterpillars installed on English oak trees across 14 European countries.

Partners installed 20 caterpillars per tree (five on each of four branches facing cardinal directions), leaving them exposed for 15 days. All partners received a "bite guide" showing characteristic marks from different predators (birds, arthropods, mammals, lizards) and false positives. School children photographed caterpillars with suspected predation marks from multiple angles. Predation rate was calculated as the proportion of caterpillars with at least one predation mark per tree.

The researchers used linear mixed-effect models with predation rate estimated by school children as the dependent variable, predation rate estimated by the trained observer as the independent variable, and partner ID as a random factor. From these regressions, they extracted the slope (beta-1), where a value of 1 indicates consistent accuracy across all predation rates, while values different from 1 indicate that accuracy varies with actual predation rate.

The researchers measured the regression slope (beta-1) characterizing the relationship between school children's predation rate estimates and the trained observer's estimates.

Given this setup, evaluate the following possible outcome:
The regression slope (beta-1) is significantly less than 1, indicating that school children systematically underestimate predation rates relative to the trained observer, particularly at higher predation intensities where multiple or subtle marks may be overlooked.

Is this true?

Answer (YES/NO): NO